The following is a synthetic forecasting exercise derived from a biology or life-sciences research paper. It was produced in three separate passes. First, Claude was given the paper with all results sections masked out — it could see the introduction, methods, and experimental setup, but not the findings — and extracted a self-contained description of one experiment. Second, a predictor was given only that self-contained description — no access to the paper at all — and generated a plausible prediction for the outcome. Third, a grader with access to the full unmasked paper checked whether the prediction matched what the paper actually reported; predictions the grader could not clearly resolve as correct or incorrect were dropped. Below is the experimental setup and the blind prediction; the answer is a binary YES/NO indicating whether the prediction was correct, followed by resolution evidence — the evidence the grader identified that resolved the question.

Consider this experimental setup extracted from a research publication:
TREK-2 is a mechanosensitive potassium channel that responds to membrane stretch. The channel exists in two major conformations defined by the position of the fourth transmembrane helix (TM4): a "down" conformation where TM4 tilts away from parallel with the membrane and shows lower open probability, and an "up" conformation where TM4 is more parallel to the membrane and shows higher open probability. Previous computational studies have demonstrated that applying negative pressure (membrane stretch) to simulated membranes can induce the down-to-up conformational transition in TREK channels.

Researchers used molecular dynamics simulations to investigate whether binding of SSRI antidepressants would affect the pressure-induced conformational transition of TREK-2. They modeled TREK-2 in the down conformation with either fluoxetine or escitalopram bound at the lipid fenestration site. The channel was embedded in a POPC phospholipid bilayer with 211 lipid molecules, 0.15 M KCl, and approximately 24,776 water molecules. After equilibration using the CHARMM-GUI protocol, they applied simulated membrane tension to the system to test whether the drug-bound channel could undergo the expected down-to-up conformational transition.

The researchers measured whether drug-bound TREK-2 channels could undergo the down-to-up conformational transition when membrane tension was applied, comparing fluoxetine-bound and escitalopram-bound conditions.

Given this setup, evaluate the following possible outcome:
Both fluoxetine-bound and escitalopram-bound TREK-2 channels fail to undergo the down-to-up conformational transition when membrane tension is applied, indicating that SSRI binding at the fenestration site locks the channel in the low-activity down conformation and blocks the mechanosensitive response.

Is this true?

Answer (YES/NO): YES